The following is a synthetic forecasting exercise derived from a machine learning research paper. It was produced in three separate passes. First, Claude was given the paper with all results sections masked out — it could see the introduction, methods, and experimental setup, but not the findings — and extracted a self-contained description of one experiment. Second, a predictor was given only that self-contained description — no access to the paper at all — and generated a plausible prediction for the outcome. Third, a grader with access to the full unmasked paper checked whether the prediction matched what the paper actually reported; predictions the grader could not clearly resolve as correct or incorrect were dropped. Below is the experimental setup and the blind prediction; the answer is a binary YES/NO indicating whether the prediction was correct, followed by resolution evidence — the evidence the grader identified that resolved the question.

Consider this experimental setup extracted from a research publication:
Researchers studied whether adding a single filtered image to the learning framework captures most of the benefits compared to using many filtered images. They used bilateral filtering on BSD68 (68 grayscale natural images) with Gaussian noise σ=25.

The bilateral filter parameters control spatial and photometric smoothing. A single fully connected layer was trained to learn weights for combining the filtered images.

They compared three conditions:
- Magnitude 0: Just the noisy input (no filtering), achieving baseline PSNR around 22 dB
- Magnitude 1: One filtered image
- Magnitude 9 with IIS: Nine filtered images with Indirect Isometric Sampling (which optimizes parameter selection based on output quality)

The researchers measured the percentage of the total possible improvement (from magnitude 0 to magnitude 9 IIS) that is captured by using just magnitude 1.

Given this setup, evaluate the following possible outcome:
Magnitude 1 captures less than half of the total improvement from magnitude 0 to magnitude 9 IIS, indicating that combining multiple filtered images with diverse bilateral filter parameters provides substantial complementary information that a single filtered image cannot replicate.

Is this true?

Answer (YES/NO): NO